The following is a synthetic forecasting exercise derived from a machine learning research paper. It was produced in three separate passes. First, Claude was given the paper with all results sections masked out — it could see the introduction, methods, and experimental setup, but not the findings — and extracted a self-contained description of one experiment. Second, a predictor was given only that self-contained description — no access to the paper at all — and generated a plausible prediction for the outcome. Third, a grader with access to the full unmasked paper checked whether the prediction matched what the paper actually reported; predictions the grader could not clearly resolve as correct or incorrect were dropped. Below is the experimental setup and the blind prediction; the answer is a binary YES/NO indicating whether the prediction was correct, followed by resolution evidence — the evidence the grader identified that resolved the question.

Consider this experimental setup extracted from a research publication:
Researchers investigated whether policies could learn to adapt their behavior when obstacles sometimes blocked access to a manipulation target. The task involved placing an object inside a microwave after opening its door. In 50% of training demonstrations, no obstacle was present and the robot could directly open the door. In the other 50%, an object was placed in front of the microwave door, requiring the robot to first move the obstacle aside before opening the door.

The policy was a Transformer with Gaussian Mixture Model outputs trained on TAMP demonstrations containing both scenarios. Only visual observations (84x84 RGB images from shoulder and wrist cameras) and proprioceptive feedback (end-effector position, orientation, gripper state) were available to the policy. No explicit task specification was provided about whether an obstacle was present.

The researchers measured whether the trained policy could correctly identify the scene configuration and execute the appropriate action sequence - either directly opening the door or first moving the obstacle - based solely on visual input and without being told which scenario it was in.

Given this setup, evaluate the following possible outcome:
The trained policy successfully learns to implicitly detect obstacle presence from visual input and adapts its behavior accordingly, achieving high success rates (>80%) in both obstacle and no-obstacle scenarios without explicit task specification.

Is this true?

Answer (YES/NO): NO